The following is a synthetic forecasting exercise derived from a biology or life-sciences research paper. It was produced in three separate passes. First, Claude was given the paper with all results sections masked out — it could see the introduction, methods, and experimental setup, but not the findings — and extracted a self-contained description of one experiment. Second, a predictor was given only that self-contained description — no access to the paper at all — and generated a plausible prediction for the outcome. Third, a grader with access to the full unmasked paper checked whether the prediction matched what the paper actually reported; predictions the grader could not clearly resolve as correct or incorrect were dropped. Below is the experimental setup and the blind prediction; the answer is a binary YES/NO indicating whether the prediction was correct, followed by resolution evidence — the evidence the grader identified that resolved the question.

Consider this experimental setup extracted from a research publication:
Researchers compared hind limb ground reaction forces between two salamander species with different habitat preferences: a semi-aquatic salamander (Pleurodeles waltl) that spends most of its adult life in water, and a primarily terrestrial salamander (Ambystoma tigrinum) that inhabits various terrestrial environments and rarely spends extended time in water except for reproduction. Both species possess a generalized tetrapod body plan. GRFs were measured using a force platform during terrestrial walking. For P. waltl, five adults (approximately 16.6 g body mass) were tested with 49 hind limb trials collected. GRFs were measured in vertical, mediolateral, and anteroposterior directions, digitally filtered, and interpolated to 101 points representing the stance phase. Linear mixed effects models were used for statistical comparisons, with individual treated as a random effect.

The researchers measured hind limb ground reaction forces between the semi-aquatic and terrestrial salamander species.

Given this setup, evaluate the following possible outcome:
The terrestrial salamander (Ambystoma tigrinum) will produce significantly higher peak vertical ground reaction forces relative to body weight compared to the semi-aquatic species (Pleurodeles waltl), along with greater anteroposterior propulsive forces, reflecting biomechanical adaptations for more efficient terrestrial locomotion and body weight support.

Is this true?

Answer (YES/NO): YES